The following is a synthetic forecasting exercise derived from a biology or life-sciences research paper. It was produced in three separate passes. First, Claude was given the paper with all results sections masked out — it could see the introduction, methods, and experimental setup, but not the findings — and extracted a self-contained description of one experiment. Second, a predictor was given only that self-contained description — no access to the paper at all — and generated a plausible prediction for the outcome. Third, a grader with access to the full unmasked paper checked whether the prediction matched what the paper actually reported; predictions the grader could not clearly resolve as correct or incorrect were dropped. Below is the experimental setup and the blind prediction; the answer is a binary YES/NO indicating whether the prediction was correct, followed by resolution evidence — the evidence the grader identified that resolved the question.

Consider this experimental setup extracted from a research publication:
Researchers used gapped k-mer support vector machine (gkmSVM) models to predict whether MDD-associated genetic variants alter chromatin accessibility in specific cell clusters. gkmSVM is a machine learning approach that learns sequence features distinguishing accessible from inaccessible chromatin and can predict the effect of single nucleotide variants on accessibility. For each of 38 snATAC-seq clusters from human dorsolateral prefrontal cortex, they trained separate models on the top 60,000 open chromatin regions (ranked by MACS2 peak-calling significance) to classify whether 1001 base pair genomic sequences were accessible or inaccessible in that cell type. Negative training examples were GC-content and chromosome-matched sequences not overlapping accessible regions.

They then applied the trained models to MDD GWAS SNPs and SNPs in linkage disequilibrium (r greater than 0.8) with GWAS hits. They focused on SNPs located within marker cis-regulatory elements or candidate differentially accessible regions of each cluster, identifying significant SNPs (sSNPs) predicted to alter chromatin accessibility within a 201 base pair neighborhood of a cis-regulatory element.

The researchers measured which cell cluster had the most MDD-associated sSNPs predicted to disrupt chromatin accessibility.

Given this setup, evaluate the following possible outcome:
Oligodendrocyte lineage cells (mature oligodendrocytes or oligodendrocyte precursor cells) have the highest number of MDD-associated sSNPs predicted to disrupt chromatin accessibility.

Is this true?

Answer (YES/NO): NO